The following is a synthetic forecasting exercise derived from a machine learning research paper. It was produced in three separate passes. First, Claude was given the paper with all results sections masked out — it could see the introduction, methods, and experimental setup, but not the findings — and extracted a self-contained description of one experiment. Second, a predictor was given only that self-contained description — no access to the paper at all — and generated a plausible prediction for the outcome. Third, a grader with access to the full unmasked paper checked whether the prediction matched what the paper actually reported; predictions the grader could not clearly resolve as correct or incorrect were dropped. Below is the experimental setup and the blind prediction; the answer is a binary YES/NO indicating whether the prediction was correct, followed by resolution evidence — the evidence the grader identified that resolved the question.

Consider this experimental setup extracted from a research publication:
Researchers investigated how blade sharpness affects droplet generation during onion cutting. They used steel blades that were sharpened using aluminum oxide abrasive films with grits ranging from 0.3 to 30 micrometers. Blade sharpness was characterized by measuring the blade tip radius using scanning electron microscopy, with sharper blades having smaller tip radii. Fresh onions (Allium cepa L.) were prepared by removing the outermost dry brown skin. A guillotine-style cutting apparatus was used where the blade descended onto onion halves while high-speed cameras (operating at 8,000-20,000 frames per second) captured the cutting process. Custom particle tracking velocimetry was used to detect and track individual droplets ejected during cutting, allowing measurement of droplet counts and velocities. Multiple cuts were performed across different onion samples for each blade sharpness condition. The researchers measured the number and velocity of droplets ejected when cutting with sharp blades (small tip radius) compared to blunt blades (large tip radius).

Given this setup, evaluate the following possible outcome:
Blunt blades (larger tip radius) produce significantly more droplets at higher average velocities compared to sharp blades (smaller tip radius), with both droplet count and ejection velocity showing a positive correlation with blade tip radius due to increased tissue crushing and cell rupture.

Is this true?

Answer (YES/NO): YES